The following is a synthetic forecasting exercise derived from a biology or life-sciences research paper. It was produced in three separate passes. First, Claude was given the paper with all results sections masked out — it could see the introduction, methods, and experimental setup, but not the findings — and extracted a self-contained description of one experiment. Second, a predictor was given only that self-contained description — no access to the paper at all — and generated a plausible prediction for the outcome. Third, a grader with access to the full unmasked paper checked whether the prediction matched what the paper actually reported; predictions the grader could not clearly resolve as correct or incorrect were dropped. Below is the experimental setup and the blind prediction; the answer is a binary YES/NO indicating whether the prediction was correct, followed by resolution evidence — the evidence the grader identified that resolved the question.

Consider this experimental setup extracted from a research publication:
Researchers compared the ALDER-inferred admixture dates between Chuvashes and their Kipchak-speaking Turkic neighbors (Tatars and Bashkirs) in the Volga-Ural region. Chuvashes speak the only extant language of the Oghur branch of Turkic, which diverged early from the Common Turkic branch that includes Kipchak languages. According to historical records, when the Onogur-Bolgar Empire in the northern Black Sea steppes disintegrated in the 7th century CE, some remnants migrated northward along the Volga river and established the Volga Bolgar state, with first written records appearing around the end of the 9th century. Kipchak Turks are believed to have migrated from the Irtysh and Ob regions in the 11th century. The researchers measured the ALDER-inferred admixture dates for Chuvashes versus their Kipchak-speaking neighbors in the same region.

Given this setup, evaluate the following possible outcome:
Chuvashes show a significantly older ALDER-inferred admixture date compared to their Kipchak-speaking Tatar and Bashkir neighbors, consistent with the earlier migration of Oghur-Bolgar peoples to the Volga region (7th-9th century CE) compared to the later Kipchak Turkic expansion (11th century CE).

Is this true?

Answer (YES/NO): YES